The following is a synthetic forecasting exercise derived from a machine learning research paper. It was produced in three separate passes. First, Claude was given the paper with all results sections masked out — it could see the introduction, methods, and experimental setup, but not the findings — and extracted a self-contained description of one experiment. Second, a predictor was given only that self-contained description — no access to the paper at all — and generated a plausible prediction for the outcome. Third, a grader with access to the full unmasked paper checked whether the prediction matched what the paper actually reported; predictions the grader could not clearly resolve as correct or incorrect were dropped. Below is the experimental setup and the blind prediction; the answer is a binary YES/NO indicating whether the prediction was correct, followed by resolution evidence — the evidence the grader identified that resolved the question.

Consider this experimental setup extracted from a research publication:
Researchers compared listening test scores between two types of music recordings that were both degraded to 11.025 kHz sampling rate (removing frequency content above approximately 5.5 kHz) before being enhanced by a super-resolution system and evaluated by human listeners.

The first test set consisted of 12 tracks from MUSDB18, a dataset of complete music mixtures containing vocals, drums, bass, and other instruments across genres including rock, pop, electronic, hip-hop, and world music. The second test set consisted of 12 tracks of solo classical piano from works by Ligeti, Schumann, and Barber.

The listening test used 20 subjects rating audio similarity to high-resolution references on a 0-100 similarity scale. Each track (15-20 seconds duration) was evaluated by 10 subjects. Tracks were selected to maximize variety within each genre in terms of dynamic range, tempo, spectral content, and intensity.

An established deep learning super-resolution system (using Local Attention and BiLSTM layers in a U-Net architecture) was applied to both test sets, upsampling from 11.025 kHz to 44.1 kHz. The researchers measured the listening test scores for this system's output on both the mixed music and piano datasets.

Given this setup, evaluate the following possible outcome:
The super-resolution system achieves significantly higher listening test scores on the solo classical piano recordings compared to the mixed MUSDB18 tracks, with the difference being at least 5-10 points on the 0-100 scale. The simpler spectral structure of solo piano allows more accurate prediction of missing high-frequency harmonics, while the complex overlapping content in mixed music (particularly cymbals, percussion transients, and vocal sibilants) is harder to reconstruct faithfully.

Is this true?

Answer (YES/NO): YES